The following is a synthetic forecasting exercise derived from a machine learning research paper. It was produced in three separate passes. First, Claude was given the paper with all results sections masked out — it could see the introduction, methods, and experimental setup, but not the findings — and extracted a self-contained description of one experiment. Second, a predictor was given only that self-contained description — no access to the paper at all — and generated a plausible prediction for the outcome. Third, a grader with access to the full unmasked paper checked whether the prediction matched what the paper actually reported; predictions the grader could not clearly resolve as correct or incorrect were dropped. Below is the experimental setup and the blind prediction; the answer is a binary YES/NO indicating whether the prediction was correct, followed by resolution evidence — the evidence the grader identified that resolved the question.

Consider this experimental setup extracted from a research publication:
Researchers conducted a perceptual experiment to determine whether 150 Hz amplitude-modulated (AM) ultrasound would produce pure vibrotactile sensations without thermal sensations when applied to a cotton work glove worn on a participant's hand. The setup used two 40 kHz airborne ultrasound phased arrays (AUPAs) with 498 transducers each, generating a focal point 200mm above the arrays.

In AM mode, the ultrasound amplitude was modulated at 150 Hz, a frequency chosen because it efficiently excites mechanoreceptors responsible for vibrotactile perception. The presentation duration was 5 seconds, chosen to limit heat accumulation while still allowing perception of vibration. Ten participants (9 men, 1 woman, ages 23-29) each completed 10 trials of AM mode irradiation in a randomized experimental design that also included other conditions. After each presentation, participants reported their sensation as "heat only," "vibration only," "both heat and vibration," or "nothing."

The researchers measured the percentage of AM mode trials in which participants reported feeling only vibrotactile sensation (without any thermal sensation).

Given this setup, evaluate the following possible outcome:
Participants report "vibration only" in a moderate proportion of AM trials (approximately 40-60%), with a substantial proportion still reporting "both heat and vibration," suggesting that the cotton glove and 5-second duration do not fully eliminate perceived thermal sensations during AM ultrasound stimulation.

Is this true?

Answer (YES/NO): NO